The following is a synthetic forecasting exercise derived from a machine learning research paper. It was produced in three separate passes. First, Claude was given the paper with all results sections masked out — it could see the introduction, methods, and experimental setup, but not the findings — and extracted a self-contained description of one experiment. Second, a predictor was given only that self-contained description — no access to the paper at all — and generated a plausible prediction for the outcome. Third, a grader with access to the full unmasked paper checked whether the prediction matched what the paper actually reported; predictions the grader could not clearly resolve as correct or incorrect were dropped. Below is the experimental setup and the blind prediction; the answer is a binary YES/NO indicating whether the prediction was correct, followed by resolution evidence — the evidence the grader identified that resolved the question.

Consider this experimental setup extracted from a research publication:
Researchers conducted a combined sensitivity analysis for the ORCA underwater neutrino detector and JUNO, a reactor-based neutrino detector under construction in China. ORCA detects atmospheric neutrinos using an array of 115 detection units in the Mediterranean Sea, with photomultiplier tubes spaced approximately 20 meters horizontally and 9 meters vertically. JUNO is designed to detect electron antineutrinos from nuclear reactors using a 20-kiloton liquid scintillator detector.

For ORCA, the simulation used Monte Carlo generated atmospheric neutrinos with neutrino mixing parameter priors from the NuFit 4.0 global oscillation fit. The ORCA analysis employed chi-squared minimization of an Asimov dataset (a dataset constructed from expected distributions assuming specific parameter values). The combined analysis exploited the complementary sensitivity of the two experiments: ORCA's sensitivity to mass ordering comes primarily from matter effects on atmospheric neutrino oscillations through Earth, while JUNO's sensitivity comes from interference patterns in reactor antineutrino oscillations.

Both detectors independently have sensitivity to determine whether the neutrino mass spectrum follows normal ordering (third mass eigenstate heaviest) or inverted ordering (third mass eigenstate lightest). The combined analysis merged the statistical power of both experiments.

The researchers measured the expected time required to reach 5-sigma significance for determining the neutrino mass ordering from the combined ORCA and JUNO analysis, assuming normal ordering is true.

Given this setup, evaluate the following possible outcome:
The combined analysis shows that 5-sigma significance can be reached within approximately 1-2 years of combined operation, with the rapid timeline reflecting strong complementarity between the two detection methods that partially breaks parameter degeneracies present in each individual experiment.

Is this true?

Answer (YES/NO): YES